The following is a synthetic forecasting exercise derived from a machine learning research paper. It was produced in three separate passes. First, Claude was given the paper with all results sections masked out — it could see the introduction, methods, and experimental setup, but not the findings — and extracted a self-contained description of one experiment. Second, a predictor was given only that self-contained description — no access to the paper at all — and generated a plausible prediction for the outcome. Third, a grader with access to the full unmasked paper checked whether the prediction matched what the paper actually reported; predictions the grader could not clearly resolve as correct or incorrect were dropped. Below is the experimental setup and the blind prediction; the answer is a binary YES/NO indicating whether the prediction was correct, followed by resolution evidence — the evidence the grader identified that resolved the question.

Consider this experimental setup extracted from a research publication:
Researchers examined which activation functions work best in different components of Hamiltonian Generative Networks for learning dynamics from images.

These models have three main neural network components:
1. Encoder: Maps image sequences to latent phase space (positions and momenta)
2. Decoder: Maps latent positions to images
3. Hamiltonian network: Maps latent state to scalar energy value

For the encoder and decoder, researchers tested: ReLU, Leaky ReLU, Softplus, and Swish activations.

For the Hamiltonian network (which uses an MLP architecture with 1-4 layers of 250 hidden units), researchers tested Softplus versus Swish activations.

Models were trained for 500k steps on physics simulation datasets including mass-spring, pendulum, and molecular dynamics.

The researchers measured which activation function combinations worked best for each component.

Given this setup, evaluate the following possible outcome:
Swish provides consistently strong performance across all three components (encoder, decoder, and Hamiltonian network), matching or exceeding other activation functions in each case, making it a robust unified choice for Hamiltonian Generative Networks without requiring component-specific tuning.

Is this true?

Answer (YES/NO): NO